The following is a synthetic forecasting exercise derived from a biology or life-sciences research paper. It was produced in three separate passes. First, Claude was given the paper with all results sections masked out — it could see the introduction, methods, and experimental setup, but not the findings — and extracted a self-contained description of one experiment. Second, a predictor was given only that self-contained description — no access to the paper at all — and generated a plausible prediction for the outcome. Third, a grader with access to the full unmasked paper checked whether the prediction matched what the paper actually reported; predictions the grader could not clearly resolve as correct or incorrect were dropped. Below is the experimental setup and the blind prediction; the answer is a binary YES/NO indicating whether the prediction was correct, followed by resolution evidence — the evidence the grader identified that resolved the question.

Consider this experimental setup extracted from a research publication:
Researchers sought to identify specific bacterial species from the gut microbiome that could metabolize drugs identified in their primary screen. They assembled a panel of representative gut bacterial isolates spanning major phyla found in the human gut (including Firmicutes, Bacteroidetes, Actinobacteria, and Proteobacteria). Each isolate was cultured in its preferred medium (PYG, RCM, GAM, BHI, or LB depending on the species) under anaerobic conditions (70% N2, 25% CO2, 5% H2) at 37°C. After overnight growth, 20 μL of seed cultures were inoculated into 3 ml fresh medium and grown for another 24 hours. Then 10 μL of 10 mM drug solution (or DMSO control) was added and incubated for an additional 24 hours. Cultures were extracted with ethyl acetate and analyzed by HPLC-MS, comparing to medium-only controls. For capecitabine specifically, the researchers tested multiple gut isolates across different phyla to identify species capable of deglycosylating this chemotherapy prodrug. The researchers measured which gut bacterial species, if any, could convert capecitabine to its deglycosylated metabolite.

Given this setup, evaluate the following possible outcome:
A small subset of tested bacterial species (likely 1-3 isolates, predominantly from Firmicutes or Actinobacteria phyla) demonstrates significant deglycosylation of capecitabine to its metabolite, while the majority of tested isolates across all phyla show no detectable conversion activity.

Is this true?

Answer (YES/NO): NO